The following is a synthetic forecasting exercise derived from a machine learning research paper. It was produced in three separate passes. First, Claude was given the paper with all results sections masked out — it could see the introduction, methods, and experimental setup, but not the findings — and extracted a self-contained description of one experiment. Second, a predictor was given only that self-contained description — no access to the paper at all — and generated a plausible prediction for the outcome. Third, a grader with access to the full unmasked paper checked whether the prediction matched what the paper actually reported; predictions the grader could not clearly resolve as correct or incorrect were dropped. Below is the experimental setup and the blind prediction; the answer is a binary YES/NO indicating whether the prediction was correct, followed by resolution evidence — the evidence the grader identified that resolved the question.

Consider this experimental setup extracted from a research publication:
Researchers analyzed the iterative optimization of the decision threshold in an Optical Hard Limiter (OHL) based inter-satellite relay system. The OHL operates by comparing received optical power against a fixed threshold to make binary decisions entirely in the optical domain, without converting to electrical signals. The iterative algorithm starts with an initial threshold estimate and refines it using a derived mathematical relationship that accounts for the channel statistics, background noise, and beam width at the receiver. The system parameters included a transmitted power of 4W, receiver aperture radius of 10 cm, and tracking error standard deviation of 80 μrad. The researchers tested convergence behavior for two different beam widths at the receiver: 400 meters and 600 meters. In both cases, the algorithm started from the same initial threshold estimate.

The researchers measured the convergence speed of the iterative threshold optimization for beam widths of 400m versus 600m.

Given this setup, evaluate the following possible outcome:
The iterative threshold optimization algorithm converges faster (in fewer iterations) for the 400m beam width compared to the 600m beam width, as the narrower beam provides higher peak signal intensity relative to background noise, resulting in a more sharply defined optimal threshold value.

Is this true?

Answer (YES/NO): YES